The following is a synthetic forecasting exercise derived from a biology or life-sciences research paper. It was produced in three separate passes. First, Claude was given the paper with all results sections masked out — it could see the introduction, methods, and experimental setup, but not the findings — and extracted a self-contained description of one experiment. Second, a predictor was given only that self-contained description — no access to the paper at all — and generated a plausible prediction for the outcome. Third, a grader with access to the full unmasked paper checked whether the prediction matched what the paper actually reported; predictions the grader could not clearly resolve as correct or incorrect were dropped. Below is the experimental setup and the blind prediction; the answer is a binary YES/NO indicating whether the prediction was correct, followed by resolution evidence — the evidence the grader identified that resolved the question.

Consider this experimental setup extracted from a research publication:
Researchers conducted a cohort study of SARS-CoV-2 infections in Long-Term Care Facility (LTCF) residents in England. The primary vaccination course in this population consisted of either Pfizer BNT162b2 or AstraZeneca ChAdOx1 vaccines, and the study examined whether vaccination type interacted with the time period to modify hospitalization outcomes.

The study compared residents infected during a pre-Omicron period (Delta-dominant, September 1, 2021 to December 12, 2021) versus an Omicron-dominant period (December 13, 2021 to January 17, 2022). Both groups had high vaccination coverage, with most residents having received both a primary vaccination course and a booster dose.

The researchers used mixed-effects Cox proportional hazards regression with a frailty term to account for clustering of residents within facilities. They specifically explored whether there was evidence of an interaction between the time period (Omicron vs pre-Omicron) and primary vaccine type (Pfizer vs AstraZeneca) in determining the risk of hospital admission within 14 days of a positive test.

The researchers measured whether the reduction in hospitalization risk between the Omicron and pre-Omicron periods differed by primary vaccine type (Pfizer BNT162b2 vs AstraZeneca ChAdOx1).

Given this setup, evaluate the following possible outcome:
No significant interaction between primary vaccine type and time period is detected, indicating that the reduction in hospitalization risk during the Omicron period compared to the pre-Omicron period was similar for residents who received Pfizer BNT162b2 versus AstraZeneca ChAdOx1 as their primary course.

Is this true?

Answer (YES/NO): NO